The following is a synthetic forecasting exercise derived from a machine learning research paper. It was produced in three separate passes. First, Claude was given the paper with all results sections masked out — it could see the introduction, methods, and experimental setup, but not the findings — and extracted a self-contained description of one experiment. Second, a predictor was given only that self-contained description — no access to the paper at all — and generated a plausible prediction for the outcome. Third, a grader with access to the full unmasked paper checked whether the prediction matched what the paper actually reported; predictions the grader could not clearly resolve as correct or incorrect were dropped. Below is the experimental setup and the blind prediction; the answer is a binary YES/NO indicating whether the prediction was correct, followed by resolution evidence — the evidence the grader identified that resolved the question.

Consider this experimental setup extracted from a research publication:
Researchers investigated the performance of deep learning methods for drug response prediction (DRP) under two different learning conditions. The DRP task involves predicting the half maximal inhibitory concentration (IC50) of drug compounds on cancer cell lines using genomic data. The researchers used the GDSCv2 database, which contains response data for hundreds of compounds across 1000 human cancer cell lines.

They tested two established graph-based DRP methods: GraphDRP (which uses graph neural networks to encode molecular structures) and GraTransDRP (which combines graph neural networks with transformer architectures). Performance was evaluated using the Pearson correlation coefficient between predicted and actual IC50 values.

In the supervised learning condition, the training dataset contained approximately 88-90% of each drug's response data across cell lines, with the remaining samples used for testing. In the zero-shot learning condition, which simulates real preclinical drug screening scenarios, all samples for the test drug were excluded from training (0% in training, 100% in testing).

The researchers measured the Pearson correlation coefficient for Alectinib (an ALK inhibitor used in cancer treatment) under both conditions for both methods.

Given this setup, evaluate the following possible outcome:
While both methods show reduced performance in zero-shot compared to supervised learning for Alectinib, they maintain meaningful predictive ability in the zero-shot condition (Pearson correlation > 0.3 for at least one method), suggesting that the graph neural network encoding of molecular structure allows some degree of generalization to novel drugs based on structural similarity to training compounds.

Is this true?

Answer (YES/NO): NO